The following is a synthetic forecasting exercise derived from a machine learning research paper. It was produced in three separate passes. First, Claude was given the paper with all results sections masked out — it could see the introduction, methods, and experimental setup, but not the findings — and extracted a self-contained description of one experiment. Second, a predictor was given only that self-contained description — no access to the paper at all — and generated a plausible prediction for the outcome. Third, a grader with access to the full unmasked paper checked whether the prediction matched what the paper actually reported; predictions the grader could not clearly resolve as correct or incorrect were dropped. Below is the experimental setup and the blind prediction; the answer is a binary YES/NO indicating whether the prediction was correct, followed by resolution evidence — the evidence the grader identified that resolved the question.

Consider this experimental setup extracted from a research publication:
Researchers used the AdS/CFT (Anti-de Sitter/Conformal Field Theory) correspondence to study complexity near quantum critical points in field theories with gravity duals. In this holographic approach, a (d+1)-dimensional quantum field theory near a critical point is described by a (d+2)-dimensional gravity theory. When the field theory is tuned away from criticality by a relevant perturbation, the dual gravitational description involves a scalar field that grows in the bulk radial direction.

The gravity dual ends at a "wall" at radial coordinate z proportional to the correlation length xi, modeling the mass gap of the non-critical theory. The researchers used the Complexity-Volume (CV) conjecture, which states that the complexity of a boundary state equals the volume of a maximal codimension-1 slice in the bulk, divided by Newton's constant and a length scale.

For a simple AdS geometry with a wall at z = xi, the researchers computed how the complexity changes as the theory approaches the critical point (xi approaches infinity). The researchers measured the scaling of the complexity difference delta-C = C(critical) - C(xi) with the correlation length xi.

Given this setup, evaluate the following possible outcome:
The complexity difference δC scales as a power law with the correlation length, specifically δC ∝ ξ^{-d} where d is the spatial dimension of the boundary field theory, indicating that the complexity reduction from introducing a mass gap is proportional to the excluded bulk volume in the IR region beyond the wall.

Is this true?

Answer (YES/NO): YES